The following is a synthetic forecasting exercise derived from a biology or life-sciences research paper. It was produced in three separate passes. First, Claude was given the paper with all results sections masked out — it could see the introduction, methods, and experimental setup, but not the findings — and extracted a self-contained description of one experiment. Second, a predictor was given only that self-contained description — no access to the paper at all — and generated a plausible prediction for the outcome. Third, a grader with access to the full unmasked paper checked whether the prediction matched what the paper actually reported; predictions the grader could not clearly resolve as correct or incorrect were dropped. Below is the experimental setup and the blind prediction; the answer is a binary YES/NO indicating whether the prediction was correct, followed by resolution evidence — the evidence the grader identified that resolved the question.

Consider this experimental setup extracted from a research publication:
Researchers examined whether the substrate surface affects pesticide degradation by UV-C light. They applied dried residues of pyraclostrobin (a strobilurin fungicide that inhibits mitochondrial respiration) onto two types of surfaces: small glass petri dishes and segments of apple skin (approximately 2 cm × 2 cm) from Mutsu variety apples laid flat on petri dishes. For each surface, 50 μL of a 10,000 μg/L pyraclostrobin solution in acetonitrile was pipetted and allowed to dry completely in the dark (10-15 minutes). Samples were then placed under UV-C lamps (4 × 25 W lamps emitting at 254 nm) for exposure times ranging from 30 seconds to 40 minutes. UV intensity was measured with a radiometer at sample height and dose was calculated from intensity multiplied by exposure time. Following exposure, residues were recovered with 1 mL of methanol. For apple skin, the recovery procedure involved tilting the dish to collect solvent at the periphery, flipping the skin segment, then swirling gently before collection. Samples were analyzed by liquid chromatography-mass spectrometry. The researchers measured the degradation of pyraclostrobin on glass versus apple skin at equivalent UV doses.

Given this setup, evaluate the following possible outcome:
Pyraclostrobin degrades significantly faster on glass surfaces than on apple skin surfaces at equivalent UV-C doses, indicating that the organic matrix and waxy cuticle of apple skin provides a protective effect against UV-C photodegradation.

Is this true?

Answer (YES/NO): YES